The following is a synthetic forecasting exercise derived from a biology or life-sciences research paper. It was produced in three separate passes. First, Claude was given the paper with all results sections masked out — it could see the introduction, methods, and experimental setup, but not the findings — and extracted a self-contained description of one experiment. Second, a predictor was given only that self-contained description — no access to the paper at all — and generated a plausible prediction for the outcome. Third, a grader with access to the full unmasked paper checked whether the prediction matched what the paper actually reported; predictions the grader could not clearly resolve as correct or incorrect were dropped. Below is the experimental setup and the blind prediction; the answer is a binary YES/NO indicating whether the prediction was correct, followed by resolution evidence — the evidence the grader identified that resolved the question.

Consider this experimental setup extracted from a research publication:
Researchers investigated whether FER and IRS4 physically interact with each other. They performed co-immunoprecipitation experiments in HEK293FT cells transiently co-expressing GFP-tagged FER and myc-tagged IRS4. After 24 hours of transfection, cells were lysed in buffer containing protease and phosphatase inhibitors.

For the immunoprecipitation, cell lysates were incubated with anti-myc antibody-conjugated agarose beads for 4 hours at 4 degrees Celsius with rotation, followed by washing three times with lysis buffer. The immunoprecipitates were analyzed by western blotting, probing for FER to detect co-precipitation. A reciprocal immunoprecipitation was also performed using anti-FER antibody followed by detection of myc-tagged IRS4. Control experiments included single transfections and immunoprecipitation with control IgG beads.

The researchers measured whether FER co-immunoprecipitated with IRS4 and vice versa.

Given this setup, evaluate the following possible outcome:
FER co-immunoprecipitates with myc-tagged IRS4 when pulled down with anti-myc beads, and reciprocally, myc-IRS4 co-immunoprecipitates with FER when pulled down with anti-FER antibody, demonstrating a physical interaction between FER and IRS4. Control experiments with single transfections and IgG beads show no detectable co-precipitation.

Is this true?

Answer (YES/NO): NO